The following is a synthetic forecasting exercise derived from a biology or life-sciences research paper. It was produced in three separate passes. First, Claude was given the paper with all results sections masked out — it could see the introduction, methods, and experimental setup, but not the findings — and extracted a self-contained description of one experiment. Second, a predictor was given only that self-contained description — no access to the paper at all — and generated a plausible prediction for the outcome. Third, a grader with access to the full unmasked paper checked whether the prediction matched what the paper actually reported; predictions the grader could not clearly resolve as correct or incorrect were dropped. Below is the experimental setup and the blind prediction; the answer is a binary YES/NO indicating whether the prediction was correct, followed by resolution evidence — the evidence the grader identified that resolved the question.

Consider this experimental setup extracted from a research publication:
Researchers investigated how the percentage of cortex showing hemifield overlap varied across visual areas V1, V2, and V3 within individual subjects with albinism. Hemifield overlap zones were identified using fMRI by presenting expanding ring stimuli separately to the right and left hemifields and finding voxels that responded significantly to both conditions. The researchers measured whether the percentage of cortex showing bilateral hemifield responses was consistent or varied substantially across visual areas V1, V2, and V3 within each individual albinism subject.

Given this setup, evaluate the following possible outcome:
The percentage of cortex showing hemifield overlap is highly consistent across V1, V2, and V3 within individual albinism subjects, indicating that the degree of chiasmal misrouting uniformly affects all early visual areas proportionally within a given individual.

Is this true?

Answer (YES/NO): YES